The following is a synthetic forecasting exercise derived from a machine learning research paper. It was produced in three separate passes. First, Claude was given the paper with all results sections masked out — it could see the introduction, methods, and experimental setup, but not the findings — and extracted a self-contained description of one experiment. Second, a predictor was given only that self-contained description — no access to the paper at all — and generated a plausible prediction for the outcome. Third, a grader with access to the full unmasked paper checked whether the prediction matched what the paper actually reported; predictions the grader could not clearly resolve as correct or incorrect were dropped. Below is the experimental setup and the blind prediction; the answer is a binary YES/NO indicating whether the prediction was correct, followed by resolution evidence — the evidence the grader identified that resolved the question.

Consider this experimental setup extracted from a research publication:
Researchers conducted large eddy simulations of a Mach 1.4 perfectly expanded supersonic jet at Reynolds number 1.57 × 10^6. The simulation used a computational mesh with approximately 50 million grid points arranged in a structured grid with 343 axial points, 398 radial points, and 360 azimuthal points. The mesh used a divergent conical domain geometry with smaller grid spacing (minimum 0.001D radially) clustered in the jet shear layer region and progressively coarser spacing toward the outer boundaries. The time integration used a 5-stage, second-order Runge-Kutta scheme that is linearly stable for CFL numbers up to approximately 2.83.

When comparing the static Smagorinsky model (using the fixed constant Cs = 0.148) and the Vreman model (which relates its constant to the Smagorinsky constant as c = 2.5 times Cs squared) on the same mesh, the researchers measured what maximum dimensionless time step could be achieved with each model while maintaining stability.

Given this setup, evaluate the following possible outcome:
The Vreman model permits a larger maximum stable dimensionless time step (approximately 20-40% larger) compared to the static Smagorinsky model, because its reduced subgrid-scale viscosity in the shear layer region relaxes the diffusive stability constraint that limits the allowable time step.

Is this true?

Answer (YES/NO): NO